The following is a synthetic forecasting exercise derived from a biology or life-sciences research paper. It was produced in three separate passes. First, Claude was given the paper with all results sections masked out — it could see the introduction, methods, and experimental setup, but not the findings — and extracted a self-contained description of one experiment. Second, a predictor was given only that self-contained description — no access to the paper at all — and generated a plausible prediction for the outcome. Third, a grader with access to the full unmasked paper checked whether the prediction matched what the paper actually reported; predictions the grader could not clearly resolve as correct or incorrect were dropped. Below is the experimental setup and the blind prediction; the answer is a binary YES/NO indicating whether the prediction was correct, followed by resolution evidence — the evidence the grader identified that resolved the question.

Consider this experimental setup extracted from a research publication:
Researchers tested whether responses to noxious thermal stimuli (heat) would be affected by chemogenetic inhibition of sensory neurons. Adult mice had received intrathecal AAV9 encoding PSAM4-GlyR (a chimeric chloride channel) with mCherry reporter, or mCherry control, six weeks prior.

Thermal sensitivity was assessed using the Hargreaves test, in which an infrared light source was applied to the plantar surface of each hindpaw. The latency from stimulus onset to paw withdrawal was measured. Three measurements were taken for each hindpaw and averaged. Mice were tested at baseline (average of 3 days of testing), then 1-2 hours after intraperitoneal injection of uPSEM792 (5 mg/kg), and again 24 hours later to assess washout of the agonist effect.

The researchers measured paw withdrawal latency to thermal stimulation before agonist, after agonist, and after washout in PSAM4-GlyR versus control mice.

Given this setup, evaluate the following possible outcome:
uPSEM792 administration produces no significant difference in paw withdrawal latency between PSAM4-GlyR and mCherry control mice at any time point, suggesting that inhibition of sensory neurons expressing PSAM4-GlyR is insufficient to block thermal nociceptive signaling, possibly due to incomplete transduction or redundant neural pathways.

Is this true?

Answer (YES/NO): NO